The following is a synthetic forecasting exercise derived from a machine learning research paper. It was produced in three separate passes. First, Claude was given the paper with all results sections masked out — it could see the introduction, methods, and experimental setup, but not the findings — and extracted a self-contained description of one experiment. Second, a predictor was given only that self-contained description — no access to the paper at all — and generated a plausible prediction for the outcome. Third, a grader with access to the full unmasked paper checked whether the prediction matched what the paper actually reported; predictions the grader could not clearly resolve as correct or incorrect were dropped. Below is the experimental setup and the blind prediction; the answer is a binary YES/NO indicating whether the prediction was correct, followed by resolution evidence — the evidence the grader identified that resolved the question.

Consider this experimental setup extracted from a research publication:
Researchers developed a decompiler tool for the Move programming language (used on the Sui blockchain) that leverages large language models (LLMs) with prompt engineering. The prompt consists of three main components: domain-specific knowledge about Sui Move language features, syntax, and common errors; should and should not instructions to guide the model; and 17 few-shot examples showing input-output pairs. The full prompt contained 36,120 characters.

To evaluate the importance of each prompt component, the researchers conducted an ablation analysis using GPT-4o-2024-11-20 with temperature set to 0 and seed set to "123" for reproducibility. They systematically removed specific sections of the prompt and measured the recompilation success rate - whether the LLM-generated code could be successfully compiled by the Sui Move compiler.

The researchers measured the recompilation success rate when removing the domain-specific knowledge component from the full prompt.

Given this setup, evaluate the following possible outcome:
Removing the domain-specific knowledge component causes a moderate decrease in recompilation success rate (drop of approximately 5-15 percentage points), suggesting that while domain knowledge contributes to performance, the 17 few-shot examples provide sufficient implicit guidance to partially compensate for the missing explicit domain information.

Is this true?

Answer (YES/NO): NO